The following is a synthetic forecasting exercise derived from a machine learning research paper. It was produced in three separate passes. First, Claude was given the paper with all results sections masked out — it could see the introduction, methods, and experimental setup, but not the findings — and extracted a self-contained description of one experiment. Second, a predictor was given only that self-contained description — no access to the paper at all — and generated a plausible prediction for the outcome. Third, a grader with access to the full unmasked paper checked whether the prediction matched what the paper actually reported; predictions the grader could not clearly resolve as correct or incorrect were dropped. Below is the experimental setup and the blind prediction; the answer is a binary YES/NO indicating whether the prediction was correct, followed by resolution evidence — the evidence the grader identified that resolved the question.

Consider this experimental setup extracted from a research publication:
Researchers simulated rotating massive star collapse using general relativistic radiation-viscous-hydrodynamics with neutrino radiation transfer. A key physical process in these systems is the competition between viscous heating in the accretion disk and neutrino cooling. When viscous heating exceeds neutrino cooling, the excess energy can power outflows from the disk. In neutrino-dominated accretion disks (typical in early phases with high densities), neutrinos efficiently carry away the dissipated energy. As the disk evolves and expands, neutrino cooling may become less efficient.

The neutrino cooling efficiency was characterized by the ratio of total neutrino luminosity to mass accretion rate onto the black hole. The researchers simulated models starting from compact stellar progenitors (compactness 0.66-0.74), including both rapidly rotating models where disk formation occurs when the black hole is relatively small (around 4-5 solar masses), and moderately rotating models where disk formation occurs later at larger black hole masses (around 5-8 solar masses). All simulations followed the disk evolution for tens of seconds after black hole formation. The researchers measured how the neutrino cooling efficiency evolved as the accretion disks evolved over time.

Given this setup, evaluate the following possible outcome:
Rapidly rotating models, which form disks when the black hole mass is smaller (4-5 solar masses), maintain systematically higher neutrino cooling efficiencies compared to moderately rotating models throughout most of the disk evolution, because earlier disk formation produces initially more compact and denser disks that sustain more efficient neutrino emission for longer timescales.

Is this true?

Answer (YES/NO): YES